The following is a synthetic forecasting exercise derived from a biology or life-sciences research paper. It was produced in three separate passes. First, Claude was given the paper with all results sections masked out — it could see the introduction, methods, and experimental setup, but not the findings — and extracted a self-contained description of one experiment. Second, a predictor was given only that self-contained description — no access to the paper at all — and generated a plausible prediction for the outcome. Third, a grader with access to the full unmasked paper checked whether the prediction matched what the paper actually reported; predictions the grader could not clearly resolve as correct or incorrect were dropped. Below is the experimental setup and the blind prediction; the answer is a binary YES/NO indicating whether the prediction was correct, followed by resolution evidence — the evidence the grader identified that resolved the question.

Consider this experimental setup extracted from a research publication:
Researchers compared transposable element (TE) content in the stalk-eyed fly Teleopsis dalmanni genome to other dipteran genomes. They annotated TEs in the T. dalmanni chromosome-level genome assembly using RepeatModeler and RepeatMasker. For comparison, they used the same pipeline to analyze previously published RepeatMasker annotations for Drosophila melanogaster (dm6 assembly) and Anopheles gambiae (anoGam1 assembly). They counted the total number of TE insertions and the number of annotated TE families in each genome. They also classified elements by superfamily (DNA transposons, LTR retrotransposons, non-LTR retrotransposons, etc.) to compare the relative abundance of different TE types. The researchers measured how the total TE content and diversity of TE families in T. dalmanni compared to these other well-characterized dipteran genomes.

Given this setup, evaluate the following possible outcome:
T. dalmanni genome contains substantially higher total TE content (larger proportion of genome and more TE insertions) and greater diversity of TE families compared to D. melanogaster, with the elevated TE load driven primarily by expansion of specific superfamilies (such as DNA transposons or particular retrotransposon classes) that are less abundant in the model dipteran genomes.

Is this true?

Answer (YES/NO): YES